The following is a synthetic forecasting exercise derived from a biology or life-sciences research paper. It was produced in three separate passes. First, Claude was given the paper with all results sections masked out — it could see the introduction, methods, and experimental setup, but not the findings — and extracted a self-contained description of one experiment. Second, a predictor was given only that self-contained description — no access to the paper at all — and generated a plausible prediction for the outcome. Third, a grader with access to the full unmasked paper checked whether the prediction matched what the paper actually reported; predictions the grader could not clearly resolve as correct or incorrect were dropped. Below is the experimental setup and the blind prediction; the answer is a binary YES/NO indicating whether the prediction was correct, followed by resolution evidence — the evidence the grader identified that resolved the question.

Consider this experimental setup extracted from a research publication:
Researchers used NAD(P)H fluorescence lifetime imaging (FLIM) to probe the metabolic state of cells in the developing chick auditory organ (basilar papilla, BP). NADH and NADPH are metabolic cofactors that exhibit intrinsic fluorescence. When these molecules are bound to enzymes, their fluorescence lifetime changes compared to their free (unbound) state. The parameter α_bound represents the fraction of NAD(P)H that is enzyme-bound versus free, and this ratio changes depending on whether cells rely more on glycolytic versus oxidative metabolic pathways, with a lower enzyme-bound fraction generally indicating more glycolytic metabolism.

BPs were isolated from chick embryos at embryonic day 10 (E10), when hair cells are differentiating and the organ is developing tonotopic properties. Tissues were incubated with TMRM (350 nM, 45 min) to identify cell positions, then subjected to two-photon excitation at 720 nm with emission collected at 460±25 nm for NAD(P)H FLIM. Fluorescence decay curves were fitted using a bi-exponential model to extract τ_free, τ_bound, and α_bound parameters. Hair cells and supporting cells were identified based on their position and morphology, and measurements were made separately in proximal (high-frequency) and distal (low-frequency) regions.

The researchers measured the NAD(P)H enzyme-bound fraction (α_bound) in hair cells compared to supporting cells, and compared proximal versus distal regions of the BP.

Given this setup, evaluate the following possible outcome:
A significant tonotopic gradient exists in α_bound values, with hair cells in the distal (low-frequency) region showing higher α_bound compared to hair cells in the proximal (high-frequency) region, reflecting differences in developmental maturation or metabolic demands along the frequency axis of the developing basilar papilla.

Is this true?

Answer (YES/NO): NO